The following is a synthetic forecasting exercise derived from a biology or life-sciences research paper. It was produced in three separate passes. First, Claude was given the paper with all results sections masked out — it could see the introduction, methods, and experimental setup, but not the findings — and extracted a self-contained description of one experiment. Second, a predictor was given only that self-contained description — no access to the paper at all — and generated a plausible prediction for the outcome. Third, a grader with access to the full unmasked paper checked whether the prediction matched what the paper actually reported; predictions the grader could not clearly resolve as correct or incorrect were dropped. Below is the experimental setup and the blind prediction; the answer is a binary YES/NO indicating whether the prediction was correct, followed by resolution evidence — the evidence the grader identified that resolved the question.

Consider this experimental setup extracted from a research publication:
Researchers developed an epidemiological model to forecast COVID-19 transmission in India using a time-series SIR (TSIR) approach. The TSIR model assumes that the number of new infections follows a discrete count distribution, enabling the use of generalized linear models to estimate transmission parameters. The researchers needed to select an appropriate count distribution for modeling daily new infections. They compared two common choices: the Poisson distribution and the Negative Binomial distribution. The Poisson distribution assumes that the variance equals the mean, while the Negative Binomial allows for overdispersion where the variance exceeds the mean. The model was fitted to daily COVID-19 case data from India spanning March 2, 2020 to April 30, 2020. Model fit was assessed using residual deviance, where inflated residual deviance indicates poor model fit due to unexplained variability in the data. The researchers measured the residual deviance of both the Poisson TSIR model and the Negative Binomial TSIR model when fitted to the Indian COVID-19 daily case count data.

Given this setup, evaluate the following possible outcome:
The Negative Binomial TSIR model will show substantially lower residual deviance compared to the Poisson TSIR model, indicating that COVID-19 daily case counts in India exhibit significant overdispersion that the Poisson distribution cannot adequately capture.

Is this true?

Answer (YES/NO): YES